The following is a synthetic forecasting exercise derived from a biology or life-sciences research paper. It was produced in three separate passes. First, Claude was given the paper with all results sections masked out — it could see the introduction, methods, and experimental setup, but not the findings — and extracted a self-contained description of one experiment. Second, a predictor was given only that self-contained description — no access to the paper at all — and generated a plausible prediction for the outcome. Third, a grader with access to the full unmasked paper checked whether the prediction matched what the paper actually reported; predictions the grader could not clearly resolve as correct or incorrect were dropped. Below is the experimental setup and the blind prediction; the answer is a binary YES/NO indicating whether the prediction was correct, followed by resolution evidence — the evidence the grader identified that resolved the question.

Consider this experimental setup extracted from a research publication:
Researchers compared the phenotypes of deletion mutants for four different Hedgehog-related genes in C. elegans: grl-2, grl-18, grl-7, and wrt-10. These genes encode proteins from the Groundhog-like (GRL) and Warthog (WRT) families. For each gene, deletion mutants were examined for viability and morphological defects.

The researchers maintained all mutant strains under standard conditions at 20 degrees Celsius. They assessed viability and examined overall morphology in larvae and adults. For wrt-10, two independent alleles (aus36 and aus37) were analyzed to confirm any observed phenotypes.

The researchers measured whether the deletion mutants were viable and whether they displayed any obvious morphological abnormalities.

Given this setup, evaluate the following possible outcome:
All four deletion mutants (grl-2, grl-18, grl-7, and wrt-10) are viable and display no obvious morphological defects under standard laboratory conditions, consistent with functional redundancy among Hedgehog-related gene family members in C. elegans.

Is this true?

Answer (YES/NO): NO